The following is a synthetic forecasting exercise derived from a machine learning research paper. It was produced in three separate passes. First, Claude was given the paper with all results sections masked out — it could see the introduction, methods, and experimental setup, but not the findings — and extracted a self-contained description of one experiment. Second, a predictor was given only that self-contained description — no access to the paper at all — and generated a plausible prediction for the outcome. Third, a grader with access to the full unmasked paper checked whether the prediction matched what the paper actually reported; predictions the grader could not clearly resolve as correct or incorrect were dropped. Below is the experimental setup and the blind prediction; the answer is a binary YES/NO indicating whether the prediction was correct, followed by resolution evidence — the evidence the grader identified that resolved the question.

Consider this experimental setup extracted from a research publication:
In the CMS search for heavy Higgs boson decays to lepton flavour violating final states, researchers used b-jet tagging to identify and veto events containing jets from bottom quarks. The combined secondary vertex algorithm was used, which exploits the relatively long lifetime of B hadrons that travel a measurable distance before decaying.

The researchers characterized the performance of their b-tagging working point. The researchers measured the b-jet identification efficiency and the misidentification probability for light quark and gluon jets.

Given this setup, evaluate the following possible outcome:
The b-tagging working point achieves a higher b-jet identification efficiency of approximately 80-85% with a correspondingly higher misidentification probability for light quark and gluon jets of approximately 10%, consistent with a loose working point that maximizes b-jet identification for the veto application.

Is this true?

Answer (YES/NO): NO